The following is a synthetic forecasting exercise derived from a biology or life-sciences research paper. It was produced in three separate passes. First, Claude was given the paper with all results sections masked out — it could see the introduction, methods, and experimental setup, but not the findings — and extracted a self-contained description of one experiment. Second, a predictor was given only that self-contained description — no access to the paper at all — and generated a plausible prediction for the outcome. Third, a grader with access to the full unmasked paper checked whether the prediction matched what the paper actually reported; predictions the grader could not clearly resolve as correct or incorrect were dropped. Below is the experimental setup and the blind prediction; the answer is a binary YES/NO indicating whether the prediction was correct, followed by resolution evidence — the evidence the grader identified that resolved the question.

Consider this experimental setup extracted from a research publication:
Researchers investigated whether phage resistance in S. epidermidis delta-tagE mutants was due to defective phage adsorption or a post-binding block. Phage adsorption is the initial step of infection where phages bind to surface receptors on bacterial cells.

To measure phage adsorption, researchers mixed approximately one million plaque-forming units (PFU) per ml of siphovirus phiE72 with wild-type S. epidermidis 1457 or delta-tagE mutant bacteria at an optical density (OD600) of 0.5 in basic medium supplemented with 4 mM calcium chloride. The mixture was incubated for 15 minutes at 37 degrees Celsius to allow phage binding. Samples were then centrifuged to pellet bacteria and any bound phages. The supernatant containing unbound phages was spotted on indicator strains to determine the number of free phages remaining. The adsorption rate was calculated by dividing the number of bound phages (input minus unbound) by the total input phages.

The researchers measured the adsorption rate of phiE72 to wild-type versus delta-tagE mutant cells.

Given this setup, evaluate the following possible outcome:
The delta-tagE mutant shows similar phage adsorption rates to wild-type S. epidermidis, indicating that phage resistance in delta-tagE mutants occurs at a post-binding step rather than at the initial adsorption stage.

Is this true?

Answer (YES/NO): NO